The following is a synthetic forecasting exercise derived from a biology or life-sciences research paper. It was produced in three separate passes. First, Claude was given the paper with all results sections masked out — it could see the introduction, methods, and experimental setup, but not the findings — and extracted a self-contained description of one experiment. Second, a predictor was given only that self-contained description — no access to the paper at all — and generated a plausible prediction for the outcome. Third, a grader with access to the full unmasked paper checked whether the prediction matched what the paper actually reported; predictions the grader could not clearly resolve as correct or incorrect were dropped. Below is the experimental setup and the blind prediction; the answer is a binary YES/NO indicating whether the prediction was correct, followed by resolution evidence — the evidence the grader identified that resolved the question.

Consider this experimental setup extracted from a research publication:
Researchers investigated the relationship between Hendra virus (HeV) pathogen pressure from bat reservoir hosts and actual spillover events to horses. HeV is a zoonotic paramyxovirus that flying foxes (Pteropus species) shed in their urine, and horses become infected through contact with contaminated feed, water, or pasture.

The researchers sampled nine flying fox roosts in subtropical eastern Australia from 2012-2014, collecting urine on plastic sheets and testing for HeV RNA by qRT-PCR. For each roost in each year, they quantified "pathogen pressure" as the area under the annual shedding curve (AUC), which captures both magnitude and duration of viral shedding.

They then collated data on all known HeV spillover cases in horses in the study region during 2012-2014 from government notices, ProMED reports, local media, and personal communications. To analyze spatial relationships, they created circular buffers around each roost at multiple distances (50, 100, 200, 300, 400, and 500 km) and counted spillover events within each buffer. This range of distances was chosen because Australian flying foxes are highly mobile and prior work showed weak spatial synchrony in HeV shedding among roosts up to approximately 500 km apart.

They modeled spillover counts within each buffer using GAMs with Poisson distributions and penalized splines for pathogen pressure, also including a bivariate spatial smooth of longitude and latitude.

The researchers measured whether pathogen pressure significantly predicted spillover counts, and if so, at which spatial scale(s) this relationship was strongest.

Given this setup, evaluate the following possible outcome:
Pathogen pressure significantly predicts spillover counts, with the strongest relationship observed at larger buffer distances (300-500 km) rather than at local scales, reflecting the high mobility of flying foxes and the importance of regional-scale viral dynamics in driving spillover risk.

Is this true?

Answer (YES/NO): NO